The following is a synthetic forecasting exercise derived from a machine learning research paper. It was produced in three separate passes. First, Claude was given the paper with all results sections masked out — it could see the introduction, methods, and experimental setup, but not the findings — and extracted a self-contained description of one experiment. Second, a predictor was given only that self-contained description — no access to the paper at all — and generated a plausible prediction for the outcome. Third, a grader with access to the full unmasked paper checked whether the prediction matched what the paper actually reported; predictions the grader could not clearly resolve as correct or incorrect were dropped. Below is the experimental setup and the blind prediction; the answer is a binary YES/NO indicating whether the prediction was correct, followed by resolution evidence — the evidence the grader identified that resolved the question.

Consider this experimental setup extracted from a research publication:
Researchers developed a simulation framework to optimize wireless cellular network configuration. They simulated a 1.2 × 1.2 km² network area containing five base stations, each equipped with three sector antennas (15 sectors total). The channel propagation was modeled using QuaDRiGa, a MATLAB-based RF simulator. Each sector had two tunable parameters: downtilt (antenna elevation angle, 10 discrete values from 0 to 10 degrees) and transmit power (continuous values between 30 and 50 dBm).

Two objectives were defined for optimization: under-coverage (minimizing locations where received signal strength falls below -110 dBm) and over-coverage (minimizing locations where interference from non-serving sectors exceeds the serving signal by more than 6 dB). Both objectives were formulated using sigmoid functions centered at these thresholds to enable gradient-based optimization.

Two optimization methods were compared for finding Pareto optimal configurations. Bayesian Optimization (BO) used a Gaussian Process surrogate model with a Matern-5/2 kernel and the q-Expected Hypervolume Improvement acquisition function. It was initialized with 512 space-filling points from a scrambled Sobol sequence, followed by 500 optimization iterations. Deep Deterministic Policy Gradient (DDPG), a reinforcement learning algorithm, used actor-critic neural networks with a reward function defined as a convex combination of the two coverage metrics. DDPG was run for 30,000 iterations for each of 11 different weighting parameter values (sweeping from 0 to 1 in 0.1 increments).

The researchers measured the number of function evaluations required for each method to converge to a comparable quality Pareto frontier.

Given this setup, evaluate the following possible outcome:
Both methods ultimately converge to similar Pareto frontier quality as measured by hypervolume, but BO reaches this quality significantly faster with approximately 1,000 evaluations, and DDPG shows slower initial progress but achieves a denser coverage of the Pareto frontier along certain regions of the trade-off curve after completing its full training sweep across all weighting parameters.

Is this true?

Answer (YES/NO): NO